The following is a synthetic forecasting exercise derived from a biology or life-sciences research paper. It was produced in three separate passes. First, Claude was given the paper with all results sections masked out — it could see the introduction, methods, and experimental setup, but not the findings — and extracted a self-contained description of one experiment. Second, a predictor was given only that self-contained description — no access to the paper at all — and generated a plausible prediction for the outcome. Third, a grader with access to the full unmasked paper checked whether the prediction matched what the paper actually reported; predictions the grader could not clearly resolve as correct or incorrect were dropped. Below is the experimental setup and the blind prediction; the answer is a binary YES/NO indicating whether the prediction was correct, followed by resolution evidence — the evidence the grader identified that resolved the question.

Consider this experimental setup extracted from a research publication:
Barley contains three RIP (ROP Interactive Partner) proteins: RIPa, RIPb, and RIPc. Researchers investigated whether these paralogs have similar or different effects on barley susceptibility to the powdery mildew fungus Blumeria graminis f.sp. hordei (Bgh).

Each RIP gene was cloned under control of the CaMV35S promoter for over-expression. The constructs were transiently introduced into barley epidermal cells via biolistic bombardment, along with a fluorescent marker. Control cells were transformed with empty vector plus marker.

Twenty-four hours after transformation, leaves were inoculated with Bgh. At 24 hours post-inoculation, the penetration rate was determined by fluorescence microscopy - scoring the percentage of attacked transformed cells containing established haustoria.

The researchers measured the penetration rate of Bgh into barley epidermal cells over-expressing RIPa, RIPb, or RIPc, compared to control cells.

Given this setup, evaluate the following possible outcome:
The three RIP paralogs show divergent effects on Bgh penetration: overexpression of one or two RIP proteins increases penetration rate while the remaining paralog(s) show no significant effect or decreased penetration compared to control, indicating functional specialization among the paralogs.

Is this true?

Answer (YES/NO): YES